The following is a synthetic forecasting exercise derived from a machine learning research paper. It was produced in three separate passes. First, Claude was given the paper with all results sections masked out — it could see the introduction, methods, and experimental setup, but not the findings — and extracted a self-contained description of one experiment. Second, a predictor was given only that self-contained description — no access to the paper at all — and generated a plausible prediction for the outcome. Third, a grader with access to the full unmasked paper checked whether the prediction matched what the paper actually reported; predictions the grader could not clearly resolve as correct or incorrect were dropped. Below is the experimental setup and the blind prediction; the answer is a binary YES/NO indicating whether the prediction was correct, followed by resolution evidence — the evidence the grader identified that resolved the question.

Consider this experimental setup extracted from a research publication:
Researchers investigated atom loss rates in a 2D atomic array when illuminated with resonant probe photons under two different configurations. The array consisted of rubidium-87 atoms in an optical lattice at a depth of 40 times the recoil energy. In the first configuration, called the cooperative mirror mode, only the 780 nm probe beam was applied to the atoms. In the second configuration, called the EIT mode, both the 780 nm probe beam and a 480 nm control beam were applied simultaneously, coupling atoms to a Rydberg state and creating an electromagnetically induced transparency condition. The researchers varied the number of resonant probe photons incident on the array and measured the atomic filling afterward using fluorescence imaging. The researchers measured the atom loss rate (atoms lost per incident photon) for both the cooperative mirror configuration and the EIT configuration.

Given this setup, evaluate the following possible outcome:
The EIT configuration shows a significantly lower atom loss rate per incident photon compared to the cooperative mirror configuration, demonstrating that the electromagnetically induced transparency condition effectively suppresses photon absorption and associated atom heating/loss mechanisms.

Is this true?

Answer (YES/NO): YES